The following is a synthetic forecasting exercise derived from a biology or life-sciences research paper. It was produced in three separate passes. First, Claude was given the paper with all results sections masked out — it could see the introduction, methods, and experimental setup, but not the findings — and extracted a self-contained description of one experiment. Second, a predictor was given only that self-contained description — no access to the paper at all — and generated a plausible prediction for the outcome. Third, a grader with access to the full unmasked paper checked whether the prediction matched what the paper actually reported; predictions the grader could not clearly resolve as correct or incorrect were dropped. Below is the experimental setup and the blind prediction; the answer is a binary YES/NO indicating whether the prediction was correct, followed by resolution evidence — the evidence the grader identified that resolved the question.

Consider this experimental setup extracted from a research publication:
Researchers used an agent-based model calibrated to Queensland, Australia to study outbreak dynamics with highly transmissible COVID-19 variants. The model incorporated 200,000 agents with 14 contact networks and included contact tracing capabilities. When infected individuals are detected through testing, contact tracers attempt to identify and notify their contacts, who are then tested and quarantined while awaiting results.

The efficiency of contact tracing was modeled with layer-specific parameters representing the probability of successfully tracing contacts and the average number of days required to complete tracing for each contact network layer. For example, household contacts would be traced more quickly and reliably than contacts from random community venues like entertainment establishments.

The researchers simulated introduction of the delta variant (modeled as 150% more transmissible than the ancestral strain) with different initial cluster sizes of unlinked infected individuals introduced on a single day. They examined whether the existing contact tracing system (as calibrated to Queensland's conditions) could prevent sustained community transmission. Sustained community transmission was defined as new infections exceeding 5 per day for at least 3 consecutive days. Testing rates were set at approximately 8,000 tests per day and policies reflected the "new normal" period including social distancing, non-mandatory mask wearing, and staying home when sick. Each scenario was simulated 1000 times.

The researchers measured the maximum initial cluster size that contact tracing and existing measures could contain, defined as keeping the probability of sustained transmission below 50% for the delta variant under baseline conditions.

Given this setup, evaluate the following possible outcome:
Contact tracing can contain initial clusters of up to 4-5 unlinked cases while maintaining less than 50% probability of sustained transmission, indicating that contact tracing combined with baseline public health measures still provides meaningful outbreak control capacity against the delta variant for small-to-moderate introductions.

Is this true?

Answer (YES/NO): NO